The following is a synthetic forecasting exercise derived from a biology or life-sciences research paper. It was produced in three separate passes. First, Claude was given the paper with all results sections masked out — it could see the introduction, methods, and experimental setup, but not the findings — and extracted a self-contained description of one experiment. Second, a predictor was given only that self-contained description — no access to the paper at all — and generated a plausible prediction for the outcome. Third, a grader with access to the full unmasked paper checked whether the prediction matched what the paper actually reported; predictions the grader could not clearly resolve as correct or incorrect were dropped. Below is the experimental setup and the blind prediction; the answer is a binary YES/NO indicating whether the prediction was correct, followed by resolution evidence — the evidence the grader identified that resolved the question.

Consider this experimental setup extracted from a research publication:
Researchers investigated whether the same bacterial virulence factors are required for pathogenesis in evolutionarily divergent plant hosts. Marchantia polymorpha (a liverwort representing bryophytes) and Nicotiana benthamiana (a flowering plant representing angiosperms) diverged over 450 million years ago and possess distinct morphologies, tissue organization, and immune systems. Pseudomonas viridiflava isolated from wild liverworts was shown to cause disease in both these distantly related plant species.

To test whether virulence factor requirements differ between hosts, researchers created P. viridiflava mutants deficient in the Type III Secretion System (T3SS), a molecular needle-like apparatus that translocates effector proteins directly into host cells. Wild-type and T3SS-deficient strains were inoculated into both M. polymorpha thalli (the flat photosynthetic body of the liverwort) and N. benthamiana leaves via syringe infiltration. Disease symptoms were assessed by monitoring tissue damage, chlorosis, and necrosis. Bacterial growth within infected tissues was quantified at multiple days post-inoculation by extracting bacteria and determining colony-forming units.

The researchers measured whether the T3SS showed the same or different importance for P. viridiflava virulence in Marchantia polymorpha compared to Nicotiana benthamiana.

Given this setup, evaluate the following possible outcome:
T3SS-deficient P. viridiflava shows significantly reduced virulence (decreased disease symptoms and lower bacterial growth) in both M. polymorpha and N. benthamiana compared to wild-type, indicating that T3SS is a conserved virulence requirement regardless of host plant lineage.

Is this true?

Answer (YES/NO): YES